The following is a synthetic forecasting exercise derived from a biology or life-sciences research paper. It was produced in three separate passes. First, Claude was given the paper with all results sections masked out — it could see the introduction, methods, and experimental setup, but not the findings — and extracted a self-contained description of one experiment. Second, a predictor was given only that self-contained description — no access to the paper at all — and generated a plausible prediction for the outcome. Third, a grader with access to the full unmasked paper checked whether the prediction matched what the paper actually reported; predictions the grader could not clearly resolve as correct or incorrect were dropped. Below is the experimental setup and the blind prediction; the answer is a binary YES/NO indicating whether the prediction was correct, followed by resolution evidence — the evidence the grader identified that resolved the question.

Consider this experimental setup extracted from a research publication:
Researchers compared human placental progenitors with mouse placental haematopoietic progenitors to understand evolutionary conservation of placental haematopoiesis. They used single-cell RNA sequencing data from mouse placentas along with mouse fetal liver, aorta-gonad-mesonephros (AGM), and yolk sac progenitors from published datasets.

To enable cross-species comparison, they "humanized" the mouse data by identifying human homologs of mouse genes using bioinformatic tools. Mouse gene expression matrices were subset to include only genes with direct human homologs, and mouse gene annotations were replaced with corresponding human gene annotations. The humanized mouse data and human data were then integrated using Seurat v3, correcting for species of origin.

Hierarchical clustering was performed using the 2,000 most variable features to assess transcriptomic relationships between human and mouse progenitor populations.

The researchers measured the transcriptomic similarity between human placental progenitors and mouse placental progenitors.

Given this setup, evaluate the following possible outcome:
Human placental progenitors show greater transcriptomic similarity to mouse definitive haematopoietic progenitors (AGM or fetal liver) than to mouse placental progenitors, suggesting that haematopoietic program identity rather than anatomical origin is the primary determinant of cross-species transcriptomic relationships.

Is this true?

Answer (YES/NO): NO